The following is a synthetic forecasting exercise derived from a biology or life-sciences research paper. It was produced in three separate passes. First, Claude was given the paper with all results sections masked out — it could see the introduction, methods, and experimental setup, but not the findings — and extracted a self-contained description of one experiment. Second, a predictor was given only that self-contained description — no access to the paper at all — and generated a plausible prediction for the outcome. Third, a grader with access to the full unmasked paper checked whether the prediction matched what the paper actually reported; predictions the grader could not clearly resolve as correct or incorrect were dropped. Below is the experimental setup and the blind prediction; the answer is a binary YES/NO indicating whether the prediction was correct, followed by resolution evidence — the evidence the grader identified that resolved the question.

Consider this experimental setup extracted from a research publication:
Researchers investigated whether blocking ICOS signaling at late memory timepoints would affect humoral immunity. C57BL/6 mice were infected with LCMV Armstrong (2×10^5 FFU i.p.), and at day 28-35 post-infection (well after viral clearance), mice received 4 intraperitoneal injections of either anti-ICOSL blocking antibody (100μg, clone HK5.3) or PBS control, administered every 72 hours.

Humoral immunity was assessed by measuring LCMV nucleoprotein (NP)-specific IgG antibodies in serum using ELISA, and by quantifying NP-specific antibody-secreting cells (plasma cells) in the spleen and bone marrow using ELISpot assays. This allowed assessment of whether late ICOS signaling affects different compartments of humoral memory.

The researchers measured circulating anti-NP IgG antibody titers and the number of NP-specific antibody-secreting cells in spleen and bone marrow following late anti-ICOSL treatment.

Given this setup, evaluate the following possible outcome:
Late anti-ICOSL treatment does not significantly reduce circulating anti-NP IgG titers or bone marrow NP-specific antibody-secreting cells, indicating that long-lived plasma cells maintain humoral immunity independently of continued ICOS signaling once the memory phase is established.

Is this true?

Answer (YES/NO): NO